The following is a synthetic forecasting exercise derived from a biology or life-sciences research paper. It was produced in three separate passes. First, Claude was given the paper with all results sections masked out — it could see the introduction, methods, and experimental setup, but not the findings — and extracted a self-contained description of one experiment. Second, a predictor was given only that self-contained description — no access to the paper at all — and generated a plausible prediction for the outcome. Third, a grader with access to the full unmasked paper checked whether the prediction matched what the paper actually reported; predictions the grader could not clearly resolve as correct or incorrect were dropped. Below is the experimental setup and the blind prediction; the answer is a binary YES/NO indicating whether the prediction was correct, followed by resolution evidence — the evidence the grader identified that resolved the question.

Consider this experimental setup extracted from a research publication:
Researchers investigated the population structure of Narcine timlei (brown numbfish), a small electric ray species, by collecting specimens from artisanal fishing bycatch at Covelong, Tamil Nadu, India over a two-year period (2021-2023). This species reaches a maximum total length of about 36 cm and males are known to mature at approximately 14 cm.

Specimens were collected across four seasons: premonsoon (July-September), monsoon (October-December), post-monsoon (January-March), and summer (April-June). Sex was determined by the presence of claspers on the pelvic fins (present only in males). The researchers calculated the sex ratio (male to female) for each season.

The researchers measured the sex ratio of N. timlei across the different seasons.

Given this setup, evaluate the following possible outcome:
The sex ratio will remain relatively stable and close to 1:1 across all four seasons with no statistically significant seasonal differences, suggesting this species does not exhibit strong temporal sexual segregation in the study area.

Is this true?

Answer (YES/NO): NO